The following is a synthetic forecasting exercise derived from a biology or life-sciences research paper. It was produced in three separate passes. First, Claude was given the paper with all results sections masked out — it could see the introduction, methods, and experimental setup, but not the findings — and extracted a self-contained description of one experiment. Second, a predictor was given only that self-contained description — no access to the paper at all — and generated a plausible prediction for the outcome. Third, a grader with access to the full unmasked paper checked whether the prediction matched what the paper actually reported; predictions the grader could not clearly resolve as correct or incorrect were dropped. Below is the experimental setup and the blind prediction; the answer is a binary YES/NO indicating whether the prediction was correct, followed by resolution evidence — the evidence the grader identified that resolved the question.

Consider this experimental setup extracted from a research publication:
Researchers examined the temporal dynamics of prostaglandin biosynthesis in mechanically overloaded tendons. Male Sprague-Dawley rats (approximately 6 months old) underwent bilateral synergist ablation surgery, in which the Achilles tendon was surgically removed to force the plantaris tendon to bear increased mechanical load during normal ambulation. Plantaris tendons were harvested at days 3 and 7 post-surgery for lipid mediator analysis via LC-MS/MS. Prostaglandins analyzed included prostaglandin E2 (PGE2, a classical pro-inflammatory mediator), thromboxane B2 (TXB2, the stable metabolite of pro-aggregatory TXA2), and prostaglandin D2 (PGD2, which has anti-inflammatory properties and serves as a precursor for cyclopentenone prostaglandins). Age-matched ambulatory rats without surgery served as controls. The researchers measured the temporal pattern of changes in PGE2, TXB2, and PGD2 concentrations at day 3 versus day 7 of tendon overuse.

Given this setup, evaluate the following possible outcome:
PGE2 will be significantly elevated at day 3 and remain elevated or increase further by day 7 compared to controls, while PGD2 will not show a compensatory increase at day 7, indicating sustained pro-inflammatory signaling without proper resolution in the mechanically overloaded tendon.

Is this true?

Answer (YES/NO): NO